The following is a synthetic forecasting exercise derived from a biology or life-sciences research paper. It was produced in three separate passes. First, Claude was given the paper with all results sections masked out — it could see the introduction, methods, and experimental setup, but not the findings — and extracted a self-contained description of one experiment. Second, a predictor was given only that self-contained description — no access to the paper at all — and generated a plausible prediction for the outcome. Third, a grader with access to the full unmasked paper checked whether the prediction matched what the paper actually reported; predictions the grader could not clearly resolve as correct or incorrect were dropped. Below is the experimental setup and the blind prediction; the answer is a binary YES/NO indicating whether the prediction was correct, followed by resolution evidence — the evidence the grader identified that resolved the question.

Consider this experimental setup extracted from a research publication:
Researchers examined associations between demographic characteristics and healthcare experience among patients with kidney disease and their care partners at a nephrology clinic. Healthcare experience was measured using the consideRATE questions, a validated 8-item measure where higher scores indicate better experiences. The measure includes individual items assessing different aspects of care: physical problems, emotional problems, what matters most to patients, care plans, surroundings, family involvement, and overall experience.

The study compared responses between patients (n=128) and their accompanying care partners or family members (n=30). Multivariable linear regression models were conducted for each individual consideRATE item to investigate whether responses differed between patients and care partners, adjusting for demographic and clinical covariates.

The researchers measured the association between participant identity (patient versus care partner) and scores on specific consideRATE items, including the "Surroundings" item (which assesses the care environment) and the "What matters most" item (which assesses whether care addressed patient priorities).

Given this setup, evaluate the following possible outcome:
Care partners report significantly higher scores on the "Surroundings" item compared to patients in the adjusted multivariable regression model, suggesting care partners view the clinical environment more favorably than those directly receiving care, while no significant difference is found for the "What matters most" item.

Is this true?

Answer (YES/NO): NO